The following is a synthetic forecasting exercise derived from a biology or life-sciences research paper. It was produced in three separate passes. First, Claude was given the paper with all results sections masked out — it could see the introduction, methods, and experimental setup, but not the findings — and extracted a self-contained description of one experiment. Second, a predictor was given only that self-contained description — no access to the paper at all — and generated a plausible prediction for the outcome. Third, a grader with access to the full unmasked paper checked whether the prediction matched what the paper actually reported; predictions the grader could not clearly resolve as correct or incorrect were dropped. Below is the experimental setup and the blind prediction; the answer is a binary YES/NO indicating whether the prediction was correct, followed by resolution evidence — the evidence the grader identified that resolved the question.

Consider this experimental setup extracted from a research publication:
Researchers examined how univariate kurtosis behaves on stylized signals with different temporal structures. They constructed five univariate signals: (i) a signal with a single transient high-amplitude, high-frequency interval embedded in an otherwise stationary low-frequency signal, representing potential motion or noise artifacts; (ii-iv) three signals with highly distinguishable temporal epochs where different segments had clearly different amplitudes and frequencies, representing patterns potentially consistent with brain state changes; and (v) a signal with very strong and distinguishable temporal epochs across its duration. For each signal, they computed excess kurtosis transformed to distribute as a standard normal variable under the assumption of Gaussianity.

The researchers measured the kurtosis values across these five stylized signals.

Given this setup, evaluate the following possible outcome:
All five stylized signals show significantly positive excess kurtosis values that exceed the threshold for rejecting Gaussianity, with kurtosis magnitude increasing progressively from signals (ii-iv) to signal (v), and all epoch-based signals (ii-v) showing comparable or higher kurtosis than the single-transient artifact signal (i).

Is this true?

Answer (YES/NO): NO